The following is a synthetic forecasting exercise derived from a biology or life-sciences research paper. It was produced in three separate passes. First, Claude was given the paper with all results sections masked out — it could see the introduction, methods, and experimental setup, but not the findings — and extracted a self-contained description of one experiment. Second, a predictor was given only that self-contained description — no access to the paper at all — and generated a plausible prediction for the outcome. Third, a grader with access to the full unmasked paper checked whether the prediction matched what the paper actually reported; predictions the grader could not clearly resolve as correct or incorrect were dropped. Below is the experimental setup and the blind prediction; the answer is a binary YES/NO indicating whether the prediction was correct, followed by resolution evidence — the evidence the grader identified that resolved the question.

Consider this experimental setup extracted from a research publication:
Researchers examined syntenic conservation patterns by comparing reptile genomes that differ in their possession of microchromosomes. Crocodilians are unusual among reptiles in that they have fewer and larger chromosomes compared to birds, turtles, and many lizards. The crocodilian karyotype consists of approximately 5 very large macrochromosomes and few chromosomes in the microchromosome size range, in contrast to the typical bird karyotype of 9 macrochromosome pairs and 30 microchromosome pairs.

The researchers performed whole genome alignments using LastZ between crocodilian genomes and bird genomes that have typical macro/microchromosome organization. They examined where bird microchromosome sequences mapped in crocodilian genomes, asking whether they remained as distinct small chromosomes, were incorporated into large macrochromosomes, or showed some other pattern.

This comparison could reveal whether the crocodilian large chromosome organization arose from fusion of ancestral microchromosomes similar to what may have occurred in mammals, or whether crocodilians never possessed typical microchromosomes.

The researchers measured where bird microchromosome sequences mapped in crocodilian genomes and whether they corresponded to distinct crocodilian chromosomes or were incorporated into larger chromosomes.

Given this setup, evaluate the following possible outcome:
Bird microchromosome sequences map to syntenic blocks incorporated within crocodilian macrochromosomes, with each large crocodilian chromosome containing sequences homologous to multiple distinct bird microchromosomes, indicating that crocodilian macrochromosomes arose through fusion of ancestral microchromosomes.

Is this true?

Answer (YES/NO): NO